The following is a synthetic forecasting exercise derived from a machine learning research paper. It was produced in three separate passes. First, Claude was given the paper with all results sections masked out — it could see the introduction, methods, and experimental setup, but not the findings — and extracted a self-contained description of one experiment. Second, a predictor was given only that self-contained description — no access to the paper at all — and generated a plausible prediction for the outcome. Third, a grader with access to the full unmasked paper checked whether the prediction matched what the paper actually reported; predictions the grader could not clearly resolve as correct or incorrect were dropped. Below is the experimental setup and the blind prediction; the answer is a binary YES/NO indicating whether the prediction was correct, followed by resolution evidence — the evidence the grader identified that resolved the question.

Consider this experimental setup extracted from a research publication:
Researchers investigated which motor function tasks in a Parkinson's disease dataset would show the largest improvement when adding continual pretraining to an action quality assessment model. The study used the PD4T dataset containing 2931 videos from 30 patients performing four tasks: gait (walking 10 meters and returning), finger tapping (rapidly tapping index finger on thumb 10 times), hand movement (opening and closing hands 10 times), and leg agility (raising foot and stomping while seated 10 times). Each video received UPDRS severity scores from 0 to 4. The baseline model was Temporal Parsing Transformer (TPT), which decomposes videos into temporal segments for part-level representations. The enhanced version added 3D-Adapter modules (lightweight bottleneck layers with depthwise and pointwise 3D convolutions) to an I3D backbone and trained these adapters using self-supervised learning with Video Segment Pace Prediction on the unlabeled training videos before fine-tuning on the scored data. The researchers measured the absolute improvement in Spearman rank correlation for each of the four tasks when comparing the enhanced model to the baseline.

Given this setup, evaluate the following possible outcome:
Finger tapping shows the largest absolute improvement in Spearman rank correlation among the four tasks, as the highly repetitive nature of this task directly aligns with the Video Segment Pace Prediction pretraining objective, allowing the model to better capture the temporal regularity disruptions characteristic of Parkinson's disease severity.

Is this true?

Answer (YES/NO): YES